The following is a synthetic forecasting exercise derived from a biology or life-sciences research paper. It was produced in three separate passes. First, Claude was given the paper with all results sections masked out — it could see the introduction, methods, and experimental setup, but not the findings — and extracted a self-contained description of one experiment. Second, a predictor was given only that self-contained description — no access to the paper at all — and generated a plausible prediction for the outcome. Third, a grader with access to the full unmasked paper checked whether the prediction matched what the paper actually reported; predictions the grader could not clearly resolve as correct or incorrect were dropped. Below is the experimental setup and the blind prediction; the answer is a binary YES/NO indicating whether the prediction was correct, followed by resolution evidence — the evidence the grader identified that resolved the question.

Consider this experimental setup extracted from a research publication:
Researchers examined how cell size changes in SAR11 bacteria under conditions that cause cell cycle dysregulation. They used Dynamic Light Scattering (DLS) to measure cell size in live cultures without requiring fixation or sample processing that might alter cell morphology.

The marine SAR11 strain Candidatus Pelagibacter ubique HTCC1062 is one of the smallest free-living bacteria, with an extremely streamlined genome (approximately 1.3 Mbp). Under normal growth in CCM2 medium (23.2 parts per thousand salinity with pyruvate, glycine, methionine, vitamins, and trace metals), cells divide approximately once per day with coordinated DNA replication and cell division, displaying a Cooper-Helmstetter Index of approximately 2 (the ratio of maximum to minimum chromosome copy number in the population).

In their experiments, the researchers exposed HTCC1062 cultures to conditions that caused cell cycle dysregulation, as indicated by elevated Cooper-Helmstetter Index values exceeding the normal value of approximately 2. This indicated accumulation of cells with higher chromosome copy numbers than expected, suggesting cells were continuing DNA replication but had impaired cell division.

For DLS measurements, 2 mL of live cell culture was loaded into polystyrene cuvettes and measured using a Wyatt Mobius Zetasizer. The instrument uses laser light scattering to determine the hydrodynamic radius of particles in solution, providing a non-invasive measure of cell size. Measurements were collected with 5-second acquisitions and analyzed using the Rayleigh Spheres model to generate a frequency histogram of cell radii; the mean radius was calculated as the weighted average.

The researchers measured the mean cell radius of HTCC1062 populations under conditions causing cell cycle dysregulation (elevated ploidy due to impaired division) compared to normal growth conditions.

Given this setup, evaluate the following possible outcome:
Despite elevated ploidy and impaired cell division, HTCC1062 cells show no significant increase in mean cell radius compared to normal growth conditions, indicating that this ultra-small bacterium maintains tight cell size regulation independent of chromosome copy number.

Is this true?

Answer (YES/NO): NO